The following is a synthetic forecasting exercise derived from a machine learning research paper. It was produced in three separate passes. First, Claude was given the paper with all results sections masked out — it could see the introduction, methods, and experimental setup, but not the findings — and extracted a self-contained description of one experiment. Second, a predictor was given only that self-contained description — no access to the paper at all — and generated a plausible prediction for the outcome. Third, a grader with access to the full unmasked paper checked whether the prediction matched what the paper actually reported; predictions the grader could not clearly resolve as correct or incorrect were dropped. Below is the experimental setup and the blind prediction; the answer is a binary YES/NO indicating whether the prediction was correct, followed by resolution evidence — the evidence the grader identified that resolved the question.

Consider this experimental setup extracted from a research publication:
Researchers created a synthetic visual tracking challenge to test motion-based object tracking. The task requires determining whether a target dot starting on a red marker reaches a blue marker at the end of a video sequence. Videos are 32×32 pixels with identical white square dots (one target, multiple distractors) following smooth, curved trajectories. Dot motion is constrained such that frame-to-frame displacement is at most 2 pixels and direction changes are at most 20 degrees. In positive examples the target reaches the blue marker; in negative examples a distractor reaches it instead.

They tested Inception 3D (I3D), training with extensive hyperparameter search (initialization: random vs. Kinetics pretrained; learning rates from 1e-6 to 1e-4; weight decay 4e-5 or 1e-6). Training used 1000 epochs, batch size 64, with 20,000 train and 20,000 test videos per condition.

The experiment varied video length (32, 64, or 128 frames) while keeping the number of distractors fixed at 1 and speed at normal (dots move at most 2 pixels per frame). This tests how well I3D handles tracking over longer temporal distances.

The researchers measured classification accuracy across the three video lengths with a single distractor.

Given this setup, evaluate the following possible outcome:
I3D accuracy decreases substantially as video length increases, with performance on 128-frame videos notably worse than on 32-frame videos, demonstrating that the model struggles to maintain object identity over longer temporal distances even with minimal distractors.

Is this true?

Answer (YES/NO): YES